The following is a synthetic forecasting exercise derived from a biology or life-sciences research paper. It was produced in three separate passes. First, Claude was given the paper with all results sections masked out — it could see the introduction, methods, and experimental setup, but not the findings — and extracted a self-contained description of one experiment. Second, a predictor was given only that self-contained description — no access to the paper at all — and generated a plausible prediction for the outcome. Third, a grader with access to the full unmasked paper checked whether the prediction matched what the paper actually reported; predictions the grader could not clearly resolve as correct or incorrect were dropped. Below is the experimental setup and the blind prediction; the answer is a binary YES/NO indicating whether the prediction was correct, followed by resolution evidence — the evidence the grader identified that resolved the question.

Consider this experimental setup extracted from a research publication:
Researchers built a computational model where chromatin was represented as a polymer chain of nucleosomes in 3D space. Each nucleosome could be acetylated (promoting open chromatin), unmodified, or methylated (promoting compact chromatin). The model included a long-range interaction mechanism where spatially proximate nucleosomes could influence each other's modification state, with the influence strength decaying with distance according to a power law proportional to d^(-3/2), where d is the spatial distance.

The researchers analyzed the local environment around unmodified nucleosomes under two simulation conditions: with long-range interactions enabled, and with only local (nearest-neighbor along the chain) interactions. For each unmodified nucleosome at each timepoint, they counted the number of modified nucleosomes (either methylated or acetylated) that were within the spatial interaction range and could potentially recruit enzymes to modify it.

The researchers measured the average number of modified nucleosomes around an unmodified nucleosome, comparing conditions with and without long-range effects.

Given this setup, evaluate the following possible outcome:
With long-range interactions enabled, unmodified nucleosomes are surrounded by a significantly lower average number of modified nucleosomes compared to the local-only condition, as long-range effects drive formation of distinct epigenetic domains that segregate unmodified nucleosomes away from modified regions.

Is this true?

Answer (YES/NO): NO